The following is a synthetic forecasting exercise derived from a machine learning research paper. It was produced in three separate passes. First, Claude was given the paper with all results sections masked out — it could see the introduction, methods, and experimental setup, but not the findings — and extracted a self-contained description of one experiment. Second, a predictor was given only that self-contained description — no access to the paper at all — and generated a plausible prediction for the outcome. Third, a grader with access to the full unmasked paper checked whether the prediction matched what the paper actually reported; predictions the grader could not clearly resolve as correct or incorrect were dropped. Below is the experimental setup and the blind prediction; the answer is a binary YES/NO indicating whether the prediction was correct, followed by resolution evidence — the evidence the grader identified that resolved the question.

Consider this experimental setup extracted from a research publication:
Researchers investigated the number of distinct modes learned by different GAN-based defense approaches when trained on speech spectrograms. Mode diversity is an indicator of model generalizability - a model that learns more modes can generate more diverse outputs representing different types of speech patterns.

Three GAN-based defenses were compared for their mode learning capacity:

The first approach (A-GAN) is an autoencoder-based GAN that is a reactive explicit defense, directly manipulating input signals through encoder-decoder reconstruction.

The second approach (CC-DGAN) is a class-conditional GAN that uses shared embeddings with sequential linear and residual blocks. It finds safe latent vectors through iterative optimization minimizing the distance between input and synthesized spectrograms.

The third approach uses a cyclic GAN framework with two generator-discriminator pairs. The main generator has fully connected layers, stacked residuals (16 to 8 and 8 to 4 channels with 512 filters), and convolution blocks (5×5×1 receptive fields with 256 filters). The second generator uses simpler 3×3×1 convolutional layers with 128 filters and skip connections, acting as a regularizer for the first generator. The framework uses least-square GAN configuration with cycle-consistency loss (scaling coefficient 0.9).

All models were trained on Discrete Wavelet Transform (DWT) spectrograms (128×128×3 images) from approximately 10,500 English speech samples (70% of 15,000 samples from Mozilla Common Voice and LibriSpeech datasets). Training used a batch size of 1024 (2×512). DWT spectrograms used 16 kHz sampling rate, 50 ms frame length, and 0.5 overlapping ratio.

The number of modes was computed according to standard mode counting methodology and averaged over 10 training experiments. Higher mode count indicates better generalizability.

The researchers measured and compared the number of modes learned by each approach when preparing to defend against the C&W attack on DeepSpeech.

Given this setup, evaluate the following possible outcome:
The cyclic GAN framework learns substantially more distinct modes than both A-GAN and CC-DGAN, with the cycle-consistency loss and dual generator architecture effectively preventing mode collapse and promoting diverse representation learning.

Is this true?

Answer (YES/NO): YES